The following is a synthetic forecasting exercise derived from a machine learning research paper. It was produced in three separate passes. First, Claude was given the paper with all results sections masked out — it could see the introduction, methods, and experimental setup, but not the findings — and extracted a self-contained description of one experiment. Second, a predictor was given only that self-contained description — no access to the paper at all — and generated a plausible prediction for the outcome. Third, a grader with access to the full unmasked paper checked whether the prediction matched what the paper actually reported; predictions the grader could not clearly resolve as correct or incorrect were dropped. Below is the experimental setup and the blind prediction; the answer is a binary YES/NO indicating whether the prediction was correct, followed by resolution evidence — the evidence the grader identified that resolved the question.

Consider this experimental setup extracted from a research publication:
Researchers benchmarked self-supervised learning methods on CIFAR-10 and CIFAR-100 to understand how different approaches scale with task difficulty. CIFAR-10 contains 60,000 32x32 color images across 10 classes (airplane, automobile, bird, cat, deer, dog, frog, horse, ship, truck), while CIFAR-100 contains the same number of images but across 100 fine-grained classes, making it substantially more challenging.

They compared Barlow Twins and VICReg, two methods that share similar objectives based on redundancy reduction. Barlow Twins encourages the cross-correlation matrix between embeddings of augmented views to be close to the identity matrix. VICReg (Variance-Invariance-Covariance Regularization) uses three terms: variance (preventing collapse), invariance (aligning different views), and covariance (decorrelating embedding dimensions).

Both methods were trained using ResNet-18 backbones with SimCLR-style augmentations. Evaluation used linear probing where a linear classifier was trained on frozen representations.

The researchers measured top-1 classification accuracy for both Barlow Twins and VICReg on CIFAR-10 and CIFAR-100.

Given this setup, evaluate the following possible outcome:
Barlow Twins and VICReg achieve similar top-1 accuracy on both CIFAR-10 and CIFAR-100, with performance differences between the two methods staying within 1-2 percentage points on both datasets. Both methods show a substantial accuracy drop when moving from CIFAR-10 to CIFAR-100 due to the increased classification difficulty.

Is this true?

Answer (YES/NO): NO